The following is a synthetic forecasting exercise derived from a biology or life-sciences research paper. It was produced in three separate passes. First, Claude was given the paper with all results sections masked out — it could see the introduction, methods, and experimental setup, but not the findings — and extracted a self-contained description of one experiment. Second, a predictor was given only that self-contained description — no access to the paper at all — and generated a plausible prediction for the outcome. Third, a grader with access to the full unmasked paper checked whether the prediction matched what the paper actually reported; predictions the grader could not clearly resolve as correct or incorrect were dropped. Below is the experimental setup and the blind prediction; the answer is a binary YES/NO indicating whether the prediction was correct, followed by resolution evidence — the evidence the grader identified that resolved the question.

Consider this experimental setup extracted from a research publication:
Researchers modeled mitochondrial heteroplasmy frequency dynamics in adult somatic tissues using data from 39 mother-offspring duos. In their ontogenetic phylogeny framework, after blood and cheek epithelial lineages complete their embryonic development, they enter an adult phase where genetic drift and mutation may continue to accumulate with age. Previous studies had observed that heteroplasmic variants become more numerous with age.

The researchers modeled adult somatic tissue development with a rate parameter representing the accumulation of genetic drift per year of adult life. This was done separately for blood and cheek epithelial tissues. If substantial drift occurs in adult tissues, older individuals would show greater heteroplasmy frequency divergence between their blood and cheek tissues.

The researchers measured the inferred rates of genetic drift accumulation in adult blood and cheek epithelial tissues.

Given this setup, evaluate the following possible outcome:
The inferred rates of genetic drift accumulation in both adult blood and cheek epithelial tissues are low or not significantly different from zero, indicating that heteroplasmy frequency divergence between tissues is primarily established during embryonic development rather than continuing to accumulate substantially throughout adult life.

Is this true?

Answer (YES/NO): YES